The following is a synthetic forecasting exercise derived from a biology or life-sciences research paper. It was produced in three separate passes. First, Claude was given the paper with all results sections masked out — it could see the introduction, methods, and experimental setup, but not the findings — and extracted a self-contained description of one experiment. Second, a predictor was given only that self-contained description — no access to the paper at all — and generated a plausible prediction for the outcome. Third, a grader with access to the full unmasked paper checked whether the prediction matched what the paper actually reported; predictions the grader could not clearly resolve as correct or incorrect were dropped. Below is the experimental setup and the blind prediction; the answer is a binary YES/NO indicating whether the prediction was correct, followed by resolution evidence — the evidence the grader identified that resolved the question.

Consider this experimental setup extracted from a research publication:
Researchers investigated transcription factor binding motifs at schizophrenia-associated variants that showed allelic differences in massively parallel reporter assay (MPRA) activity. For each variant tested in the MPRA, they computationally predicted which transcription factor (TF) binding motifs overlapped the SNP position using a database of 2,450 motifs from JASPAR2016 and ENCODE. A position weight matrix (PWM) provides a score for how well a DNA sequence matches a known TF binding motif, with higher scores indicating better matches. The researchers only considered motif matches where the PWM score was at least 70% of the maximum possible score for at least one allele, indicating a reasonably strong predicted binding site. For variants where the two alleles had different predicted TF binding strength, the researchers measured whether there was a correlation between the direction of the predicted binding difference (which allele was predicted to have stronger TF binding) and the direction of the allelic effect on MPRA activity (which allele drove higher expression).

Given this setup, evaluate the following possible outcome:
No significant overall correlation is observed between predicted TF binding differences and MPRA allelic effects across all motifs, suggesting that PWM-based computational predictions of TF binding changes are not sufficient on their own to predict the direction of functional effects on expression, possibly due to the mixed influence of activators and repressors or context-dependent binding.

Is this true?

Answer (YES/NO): YES